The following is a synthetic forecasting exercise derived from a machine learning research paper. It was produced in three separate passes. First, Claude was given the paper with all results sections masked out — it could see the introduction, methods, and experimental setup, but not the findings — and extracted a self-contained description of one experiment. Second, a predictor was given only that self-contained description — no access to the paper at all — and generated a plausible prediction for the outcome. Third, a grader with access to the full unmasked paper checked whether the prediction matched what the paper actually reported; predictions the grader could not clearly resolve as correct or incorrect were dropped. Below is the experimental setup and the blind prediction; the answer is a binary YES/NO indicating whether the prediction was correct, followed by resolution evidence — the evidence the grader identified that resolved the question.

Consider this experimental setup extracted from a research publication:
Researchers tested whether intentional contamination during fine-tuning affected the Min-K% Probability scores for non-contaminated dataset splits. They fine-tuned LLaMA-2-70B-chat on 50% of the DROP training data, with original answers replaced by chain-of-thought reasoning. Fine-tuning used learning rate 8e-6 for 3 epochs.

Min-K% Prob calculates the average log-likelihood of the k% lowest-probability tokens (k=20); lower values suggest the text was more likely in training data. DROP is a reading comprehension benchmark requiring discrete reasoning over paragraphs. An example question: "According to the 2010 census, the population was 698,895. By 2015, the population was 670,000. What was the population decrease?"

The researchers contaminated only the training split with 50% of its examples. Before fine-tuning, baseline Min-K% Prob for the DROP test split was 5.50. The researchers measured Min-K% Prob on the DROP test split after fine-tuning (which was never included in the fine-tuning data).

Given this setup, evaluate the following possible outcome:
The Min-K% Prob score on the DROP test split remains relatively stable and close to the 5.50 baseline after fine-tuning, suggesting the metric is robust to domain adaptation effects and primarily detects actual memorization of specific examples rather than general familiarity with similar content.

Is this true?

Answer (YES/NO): NO